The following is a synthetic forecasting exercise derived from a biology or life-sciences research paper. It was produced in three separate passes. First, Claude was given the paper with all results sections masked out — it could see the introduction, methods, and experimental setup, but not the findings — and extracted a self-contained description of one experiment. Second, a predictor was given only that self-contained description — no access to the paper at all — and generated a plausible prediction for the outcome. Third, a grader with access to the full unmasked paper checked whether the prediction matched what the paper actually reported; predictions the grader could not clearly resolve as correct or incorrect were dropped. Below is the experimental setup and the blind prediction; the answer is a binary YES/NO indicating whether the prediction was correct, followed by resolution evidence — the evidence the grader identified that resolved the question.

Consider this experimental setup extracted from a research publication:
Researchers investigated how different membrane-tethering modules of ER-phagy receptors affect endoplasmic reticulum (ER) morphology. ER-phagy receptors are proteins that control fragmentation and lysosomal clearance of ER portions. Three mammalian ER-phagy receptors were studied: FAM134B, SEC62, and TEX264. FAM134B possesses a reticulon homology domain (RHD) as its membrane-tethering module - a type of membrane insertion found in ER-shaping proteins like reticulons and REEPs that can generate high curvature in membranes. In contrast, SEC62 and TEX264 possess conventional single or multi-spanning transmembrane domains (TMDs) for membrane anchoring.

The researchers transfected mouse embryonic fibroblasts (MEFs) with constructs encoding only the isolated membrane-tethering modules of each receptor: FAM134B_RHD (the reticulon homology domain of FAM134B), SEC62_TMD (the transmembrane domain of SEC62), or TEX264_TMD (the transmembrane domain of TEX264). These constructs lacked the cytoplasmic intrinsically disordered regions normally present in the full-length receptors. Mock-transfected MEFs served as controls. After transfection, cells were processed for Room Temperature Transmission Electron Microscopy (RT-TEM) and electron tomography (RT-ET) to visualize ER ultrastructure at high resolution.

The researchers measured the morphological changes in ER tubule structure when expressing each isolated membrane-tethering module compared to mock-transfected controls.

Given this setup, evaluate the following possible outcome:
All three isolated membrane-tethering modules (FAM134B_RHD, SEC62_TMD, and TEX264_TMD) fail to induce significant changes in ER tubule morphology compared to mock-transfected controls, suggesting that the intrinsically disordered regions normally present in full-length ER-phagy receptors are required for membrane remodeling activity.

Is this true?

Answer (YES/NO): NO